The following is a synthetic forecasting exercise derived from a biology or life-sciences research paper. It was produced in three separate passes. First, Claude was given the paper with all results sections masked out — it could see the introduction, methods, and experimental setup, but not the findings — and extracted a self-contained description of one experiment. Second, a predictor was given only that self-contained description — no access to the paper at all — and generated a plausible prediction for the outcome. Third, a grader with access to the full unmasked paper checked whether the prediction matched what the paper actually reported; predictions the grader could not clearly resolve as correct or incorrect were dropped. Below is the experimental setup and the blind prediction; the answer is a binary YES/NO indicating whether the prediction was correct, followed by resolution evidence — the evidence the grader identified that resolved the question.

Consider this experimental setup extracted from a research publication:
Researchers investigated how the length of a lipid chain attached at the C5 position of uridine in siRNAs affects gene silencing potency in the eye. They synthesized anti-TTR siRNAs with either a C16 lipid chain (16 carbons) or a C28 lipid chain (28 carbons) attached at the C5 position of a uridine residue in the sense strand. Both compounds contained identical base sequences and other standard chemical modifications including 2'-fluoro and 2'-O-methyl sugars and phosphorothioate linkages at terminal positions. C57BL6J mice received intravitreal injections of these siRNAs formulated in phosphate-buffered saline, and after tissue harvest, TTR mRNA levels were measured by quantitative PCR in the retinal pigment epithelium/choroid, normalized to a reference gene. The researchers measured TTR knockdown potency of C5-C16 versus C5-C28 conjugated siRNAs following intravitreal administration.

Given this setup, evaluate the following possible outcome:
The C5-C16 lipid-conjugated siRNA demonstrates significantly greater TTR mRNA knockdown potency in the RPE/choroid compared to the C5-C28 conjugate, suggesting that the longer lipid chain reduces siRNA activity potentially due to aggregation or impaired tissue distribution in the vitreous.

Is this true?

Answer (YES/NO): NO